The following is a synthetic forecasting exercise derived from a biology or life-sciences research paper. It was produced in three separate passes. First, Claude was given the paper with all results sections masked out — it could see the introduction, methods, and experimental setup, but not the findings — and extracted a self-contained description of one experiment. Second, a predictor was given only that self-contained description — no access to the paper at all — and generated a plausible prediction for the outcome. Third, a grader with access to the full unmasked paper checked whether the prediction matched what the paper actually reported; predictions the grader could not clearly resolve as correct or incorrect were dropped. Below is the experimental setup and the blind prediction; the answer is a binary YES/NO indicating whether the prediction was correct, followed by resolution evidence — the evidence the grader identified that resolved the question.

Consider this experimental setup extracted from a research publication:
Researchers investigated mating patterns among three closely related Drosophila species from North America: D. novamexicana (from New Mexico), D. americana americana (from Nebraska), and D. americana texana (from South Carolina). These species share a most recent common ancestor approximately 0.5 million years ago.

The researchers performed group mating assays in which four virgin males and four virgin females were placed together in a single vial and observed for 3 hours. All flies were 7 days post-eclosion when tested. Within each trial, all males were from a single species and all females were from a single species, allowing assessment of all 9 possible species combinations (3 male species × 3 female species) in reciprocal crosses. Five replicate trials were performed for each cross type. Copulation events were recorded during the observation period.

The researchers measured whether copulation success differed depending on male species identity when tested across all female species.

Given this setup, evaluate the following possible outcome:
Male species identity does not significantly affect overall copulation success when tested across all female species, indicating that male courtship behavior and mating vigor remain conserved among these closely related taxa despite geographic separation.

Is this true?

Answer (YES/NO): YES